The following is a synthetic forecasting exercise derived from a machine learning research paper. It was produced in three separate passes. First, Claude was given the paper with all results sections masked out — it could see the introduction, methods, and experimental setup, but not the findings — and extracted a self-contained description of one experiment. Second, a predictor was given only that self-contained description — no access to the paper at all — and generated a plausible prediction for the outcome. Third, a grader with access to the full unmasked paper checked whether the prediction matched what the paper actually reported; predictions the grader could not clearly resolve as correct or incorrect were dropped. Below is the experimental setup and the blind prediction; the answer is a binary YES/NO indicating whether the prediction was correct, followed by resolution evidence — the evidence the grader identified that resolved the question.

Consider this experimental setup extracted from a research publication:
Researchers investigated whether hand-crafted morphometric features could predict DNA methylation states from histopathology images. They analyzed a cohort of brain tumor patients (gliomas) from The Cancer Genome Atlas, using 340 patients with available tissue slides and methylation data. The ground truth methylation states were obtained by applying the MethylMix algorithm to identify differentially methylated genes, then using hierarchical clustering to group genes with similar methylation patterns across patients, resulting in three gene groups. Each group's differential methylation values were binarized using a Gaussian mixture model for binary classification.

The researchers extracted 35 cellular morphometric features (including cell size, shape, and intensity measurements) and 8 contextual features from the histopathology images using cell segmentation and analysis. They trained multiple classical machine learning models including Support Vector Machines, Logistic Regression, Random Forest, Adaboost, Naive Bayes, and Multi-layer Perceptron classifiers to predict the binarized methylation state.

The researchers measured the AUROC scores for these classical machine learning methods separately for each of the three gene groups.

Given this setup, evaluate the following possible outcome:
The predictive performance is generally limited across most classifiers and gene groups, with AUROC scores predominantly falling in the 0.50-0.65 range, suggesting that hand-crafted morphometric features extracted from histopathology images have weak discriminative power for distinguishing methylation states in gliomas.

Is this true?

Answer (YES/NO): NO